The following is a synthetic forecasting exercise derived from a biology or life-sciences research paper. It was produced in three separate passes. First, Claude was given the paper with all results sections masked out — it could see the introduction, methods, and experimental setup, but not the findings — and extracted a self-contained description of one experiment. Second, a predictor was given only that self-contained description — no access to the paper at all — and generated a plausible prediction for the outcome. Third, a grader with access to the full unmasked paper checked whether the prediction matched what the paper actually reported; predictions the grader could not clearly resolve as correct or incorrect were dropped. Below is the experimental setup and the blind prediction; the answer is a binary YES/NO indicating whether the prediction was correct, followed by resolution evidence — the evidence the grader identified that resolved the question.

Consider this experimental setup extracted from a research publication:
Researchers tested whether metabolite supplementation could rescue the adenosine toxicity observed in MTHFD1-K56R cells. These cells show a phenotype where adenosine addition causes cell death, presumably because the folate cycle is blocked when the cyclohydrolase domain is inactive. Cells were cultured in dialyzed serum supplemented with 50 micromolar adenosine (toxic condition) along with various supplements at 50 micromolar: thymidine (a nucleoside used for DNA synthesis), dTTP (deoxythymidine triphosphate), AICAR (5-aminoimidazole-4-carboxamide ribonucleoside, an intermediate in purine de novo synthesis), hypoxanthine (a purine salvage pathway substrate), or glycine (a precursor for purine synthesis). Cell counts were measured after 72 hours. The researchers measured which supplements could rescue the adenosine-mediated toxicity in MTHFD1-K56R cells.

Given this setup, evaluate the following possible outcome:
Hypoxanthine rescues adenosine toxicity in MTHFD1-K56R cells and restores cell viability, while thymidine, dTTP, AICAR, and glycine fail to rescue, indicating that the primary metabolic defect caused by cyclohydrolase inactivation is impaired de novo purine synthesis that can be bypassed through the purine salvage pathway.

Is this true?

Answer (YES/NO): NO